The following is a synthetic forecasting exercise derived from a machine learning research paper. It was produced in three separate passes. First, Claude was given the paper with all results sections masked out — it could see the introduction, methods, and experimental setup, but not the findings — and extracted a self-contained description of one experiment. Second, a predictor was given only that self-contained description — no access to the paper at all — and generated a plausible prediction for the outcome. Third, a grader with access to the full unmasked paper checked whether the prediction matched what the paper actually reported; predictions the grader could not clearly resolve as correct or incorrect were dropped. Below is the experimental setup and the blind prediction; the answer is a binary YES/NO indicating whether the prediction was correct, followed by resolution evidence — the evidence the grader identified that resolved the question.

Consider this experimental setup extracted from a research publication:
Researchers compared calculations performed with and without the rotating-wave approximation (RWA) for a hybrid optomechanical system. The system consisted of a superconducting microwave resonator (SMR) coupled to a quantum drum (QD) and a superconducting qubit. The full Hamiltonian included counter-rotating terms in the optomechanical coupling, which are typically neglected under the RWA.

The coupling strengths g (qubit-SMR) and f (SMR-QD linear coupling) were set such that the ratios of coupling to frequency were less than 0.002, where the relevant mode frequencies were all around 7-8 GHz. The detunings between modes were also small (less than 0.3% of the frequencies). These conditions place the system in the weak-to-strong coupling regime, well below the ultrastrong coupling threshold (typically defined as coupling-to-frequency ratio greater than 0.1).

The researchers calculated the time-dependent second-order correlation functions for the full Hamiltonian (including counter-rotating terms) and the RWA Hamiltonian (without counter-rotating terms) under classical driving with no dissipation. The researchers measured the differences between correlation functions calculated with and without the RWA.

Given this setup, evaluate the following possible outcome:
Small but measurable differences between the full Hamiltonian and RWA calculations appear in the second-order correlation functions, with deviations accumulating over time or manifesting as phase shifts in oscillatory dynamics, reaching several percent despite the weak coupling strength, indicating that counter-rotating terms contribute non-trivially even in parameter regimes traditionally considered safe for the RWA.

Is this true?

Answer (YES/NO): NO